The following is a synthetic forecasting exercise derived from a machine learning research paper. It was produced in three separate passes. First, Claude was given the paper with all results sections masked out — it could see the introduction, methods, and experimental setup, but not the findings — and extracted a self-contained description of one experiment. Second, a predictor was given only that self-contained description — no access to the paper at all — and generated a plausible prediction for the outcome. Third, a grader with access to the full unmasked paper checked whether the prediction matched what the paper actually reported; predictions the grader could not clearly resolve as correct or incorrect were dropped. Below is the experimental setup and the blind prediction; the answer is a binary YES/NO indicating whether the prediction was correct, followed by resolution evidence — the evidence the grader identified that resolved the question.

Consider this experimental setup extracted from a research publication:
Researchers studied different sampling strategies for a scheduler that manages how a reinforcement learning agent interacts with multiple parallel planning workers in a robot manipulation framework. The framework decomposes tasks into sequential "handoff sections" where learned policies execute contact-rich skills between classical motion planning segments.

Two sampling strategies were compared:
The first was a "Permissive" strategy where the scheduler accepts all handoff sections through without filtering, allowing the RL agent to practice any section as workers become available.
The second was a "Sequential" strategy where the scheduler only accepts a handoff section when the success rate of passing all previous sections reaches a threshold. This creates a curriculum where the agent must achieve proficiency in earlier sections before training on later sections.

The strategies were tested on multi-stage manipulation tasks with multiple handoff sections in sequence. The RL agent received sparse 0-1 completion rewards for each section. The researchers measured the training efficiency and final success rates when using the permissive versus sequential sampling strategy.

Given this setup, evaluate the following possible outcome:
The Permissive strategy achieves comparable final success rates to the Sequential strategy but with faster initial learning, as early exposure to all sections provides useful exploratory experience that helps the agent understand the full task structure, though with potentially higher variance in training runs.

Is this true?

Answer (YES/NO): NO